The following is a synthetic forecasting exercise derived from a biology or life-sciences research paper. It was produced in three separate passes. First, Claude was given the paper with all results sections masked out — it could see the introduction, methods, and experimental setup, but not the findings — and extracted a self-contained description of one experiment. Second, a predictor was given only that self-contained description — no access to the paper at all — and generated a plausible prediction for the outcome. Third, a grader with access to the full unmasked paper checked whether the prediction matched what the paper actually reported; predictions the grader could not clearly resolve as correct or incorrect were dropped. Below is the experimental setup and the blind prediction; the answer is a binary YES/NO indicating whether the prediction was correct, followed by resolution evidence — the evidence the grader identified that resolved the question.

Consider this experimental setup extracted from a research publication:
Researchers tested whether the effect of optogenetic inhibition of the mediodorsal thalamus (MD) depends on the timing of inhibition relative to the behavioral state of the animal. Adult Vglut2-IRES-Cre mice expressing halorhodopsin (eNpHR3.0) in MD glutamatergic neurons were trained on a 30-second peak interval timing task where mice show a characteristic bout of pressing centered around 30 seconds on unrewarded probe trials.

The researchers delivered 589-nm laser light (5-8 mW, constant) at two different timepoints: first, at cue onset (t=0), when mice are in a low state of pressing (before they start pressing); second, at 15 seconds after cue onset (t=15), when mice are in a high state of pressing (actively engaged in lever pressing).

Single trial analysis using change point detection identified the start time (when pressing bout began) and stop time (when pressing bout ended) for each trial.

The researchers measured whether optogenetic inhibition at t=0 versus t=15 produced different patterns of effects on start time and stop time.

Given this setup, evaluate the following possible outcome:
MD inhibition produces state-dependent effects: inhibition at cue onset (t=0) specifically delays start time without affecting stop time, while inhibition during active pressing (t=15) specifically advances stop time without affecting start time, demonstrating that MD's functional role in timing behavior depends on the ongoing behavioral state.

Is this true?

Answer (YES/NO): NO